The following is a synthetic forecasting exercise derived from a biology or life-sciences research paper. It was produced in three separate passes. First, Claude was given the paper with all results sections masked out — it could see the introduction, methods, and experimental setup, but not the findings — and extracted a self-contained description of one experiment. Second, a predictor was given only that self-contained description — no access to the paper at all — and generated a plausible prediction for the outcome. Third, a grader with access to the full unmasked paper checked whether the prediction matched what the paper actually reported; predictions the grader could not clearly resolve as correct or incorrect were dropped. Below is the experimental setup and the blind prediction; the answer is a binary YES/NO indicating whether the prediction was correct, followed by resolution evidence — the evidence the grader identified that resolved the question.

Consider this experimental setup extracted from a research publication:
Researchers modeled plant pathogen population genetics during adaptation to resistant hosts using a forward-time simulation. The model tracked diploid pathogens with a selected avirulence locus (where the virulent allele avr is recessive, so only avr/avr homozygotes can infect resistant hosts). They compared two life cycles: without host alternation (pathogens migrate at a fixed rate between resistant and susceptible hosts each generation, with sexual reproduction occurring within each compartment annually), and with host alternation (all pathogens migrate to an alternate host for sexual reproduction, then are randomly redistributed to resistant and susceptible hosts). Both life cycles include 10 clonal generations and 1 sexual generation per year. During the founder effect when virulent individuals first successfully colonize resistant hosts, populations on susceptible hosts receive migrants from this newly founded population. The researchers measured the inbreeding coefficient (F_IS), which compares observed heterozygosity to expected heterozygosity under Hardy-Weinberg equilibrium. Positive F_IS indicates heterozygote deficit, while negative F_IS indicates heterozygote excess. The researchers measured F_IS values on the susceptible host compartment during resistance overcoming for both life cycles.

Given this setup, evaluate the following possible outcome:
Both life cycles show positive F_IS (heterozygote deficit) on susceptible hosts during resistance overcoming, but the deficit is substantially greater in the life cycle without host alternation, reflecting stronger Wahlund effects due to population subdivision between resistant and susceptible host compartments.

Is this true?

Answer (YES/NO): NO